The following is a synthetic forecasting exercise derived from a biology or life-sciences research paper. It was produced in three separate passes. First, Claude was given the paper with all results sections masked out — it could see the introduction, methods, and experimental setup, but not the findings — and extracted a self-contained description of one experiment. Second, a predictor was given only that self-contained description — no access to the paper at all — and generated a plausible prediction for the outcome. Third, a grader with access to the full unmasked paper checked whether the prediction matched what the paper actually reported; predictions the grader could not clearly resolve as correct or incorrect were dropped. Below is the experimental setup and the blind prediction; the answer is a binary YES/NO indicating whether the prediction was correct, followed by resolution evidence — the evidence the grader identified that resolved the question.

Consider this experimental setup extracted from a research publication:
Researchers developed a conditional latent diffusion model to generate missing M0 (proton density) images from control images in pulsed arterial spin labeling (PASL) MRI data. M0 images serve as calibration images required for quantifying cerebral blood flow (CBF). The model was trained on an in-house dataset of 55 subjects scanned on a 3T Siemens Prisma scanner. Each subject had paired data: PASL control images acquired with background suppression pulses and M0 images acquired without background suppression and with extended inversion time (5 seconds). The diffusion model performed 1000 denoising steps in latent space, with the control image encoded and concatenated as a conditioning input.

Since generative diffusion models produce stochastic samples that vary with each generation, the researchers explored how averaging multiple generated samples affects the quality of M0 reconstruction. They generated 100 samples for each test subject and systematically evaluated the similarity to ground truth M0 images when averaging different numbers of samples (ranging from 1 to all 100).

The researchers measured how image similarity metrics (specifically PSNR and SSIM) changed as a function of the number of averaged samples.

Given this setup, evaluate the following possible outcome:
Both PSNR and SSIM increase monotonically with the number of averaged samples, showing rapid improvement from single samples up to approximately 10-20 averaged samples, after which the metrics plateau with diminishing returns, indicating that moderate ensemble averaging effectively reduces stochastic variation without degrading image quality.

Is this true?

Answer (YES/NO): YES